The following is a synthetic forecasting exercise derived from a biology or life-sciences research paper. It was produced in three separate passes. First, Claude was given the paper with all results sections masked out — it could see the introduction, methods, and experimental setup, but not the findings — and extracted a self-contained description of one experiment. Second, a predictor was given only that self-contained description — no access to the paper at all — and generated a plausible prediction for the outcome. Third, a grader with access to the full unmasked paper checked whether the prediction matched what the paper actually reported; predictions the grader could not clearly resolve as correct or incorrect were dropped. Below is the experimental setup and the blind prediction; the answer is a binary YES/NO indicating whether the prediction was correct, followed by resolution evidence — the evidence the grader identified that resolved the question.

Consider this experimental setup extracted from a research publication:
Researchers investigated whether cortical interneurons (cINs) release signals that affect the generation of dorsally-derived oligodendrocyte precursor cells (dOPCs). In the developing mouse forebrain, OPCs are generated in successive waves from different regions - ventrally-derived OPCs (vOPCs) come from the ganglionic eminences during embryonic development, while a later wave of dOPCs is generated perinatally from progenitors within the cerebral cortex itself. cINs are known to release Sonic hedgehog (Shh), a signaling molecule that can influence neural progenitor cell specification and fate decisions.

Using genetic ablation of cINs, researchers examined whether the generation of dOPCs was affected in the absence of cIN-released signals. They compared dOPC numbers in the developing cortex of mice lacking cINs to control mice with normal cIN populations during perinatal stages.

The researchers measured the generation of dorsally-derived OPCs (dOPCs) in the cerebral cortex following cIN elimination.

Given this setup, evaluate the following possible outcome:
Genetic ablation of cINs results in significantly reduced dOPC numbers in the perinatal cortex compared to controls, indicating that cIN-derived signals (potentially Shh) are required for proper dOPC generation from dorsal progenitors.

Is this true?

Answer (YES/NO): YES